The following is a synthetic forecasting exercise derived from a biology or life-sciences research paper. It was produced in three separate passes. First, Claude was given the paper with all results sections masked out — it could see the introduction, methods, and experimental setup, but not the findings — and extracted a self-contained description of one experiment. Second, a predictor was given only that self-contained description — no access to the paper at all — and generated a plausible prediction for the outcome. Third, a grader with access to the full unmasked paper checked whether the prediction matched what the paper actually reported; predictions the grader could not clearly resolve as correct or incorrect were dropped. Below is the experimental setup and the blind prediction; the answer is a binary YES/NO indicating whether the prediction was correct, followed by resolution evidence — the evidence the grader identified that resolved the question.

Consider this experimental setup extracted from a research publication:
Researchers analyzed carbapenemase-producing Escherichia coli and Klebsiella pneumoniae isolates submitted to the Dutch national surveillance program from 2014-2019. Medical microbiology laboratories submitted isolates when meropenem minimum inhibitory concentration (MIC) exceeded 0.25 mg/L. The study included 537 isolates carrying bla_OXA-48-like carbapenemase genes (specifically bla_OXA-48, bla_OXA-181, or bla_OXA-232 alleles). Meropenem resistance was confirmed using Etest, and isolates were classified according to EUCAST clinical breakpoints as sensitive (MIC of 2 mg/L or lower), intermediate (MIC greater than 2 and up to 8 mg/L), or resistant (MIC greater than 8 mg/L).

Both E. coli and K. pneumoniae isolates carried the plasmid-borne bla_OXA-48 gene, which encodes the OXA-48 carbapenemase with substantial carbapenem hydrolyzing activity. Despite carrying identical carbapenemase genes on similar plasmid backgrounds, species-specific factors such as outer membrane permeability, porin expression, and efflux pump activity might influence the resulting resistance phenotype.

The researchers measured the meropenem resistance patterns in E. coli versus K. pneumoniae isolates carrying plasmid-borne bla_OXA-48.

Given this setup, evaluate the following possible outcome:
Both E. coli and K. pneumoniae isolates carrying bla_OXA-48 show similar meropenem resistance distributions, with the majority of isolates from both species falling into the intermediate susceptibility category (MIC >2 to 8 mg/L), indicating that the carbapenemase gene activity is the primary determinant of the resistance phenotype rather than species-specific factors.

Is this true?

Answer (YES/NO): NO